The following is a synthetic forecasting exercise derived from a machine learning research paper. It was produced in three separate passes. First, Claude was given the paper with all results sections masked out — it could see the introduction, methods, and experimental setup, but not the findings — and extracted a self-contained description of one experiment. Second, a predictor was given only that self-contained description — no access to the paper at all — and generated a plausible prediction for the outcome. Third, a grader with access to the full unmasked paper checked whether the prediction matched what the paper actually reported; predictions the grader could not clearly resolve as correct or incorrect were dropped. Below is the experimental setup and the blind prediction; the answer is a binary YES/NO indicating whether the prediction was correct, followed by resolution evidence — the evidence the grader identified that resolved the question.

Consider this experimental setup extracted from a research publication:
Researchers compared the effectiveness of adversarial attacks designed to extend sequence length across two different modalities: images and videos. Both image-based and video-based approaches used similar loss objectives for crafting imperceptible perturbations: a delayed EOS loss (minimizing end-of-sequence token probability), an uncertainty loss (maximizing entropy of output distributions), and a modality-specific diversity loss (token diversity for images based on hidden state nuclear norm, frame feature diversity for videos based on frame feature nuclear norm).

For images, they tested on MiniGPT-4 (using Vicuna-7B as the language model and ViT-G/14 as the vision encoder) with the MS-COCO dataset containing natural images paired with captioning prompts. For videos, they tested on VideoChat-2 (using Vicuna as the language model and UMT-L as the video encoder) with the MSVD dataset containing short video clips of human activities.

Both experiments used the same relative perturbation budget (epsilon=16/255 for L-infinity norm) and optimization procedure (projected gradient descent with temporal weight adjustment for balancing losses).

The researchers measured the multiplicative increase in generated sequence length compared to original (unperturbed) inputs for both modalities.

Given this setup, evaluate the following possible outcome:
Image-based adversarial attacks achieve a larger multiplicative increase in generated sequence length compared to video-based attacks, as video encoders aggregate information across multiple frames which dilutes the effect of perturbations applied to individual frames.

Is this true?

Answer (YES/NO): YES